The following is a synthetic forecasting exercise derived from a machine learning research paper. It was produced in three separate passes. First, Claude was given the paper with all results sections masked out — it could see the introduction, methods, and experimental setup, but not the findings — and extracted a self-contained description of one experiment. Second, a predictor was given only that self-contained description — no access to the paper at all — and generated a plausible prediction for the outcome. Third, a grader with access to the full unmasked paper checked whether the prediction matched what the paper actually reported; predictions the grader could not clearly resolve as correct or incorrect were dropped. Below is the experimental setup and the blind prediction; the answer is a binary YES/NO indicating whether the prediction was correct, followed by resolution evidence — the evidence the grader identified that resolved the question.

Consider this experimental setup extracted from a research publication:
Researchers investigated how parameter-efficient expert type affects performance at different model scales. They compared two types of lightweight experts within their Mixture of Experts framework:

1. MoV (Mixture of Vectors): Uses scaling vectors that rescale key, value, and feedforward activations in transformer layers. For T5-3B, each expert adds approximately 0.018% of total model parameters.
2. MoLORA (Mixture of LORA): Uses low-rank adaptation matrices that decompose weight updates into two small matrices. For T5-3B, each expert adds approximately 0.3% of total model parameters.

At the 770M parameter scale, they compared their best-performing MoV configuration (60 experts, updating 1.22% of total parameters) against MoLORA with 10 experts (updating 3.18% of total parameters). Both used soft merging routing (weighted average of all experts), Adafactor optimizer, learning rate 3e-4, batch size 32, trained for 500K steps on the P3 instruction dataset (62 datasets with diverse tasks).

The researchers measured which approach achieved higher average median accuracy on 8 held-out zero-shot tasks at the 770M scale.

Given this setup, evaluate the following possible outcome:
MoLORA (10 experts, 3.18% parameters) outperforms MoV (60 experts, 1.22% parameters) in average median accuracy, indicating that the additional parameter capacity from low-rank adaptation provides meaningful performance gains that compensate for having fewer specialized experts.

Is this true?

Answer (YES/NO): YES